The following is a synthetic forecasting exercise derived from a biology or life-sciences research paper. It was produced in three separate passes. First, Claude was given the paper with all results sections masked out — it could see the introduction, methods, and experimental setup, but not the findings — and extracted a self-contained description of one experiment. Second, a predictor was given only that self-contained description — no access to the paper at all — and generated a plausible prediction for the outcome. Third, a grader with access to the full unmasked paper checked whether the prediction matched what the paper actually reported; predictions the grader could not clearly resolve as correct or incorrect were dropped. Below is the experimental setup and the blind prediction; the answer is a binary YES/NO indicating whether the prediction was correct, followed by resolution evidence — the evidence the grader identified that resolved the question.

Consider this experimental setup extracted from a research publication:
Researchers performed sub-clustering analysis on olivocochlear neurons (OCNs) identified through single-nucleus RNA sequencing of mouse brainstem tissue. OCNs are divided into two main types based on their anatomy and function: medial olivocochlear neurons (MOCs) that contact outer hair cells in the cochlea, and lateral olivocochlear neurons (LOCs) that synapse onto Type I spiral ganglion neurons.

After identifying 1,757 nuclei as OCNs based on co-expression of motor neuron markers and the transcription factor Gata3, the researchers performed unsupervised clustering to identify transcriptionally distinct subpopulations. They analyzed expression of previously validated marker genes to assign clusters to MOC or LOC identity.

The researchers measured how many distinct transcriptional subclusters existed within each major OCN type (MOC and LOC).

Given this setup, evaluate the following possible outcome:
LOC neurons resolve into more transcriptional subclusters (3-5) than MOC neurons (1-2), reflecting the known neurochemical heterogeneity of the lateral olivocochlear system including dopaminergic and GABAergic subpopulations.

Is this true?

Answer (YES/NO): NO